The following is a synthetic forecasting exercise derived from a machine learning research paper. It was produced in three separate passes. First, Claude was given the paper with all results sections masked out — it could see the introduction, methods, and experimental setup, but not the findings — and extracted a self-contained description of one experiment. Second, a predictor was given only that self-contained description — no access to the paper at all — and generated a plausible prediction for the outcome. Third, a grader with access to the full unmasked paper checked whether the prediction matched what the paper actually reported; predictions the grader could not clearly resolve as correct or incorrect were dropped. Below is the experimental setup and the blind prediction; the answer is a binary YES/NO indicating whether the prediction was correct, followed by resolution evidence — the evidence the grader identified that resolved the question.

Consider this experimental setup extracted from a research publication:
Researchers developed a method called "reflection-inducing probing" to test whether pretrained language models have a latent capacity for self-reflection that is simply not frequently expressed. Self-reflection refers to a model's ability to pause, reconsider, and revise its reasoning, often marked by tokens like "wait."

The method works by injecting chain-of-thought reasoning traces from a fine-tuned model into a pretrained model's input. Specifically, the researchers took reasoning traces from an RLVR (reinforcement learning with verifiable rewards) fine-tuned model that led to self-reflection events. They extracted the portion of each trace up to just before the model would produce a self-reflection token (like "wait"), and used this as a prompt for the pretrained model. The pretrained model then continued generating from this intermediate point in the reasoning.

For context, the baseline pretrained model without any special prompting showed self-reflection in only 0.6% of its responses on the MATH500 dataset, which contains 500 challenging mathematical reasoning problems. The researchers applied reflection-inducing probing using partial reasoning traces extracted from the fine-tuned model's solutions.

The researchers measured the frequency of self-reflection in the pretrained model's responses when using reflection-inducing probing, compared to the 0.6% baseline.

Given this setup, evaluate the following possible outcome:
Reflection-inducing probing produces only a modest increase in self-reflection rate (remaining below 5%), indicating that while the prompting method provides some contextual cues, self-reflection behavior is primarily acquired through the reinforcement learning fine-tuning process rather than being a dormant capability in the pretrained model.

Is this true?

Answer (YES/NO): NO